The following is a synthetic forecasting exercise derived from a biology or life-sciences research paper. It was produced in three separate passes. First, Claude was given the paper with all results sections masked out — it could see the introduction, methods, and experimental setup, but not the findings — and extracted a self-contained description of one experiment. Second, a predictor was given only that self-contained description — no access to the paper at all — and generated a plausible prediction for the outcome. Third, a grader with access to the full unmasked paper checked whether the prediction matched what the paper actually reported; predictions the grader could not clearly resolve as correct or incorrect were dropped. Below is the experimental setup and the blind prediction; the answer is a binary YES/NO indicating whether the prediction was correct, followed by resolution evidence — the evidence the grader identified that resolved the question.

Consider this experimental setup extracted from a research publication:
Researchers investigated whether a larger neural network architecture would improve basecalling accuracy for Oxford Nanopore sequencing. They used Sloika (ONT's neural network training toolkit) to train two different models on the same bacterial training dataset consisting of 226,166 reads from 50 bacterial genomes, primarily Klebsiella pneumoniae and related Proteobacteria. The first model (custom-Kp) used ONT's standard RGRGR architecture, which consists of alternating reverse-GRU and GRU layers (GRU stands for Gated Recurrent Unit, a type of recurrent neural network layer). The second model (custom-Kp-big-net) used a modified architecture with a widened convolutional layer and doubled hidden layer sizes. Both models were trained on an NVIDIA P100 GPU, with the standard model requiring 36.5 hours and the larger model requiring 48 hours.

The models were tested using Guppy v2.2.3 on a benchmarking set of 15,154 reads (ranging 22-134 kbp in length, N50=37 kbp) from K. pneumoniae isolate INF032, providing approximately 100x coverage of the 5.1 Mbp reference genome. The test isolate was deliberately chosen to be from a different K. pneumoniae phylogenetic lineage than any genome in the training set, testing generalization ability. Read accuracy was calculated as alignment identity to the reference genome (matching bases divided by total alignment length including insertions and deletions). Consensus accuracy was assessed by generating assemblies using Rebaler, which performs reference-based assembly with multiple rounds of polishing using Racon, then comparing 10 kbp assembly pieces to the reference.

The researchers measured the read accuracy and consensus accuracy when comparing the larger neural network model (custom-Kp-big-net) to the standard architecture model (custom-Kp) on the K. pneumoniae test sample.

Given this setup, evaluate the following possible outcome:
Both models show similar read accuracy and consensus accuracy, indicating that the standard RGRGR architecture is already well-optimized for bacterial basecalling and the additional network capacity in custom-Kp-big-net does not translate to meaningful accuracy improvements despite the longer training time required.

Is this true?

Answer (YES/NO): NO